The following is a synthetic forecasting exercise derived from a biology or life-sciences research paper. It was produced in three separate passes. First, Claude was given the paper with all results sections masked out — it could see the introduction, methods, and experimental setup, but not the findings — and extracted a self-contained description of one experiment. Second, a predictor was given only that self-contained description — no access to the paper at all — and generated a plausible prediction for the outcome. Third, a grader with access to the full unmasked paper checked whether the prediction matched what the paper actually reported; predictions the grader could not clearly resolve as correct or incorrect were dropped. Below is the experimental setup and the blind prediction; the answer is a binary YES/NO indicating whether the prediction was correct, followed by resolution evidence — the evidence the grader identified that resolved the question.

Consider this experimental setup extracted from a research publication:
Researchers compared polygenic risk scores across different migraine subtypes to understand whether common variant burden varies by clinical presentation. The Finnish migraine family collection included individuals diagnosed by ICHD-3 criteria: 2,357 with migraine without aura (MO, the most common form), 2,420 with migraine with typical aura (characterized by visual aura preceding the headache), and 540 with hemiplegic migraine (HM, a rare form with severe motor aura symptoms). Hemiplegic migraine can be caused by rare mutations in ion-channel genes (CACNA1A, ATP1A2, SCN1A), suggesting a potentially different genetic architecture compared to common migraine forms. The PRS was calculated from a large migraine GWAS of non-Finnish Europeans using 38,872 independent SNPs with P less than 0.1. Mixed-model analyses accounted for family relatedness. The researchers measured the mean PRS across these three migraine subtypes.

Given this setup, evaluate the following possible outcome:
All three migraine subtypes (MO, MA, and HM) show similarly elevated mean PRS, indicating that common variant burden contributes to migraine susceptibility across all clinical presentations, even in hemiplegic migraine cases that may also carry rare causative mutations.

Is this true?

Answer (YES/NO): NO